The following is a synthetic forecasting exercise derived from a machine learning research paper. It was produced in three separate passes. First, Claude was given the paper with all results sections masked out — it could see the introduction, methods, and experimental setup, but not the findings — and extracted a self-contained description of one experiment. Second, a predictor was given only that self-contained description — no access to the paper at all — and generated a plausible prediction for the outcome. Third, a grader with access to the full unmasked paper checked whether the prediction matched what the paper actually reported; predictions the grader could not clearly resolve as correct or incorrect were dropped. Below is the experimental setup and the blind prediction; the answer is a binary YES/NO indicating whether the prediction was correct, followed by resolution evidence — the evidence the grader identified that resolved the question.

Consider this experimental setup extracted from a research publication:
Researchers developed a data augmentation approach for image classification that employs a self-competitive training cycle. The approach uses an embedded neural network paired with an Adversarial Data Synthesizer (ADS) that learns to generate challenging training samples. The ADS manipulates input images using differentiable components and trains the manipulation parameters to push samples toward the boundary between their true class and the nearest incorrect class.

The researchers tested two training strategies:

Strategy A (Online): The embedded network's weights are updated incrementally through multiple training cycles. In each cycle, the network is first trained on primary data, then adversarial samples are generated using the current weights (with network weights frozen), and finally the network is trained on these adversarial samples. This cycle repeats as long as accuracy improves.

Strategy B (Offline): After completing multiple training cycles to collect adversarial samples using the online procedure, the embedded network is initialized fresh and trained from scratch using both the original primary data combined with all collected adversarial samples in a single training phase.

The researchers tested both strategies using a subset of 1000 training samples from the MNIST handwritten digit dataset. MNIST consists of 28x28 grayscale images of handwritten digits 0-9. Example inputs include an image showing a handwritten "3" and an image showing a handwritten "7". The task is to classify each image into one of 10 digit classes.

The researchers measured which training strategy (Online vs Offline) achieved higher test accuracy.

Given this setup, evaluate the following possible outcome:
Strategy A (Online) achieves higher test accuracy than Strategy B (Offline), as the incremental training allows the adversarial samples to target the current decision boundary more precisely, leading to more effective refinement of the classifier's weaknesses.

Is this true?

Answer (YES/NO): NO